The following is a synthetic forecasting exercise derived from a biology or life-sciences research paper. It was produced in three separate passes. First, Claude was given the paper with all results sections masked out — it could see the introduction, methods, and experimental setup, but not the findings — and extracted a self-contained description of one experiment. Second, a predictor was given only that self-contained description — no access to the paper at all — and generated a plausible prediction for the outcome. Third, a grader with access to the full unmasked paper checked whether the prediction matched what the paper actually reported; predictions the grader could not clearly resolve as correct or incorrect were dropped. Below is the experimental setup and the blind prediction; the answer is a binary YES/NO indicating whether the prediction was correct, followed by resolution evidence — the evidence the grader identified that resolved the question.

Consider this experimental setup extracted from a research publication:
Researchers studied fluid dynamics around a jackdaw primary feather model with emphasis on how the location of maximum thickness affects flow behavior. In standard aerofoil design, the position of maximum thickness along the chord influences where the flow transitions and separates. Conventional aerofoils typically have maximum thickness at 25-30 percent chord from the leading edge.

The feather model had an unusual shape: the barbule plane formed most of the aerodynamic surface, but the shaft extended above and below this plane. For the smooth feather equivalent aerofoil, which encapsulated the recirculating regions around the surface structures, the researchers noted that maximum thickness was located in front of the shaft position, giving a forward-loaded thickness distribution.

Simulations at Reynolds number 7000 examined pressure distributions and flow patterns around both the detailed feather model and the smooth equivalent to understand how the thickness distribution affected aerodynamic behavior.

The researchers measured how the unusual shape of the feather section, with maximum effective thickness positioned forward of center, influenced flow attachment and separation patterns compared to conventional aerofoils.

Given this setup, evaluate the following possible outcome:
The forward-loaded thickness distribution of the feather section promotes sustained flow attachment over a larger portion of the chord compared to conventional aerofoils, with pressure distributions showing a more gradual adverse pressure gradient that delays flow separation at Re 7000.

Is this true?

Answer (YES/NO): NO